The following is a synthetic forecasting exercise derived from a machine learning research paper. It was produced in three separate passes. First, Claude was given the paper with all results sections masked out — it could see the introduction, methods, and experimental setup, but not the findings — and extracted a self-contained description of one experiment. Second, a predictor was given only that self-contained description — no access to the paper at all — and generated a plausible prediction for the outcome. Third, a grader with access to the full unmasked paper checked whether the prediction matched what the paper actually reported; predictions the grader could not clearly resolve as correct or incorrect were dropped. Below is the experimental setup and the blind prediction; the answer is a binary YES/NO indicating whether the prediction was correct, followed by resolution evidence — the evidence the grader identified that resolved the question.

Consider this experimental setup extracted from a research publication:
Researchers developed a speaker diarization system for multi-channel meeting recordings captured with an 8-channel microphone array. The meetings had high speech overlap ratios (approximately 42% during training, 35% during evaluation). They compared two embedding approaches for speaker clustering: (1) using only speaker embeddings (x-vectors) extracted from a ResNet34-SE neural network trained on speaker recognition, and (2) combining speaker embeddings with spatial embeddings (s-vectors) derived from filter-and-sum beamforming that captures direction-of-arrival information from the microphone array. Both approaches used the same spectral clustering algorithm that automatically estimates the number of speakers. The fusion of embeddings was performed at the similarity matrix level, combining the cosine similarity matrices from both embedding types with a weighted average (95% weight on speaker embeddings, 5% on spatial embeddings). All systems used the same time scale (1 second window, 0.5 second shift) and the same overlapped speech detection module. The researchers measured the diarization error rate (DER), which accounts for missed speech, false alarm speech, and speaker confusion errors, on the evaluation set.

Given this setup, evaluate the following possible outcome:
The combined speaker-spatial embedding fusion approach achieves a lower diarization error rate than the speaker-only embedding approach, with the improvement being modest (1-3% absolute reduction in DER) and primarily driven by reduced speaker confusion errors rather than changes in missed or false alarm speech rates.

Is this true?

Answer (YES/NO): NO